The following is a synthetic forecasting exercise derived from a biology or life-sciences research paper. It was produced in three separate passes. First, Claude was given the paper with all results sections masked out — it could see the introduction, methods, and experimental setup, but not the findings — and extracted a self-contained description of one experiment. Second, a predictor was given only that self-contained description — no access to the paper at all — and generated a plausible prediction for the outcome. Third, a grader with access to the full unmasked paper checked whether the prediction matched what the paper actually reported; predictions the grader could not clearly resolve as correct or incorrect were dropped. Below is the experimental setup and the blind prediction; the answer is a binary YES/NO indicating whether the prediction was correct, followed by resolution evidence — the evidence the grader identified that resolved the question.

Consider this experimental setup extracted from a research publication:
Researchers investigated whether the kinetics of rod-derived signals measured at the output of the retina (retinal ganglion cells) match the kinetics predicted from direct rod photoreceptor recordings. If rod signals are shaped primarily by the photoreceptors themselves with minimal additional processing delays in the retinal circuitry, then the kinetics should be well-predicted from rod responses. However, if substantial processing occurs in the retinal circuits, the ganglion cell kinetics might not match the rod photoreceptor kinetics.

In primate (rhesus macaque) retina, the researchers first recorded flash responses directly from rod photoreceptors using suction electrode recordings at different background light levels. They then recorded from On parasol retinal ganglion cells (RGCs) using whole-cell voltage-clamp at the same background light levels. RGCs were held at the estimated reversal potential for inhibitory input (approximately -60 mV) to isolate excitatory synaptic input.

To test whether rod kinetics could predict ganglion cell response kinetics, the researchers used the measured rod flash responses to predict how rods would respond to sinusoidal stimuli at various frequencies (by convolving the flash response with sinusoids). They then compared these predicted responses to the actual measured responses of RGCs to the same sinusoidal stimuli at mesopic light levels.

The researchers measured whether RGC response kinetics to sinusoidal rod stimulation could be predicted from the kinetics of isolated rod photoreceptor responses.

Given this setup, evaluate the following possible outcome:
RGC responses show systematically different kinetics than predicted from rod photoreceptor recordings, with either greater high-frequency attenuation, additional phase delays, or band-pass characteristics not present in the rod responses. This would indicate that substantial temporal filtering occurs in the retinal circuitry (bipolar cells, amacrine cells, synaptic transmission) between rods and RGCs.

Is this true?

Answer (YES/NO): NO